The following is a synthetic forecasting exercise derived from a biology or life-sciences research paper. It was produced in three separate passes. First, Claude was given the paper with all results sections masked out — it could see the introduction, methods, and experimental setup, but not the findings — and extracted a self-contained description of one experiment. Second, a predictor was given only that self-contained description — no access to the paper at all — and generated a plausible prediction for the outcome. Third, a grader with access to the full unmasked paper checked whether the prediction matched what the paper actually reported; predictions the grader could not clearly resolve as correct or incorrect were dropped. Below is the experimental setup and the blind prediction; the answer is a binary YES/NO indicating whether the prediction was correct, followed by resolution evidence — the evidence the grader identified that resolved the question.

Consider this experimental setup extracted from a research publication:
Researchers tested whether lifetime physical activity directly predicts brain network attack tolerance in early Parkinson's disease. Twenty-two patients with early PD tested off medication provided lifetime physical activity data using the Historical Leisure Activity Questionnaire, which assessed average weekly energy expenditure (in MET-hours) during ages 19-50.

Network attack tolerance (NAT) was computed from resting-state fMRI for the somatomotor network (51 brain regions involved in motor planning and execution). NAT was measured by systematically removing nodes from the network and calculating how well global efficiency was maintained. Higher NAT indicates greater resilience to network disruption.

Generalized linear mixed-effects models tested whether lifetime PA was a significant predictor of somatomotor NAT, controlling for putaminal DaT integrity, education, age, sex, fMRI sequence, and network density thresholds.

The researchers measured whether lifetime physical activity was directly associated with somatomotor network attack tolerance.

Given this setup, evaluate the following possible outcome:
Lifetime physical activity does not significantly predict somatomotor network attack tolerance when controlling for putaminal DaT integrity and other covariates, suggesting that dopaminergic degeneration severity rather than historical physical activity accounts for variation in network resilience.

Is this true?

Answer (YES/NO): YES